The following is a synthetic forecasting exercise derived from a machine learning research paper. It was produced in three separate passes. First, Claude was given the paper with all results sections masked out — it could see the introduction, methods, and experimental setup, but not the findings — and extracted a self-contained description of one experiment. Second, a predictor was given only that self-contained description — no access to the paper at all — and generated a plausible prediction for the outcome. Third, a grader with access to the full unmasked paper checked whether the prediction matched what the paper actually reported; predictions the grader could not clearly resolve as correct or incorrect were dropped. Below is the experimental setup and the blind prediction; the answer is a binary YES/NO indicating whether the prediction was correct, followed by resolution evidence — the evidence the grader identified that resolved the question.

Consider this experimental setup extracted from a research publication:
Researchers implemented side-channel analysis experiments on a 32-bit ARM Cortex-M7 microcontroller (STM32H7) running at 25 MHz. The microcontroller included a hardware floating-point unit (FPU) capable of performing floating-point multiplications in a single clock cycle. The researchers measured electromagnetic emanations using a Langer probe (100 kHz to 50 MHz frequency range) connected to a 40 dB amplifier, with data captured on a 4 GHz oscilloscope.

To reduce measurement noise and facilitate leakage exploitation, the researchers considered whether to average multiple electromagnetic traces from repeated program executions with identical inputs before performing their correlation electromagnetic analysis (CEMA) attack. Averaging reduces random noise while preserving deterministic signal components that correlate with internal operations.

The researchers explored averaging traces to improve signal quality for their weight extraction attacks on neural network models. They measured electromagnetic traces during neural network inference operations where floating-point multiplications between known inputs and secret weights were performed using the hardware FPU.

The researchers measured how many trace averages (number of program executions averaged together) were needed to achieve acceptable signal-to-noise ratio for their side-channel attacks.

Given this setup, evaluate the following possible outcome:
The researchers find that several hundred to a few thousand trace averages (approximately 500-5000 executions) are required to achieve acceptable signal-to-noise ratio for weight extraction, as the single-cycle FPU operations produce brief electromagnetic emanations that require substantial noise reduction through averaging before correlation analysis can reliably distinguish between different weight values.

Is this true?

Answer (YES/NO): NO